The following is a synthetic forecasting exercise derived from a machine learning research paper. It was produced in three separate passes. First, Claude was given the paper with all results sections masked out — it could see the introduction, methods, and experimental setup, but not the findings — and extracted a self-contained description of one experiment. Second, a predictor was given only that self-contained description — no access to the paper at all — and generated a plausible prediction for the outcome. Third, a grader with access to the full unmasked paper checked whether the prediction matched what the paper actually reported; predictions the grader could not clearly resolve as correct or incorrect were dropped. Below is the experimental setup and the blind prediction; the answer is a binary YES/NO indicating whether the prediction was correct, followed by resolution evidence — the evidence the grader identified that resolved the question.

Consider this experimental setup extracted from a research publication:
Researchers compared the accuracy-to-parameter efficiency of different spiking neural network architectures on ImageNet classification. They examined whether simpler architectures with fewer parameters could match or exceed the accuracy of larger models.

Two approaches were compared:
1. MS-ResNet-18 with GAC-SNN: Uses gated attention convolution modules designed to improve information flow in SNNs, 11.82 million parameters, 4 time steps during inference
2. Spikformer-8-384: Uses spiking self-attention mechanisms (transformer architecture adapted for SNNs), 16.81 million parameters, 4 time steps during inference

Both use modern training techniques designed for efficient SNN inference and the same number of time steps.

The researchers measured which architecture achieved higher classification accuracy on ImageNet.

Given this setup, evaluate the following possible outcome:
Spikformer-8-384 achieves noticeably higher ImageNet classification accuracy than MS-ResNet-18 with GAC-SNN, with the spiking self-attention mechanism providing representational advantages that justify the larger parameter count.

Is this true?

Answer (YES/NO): YES